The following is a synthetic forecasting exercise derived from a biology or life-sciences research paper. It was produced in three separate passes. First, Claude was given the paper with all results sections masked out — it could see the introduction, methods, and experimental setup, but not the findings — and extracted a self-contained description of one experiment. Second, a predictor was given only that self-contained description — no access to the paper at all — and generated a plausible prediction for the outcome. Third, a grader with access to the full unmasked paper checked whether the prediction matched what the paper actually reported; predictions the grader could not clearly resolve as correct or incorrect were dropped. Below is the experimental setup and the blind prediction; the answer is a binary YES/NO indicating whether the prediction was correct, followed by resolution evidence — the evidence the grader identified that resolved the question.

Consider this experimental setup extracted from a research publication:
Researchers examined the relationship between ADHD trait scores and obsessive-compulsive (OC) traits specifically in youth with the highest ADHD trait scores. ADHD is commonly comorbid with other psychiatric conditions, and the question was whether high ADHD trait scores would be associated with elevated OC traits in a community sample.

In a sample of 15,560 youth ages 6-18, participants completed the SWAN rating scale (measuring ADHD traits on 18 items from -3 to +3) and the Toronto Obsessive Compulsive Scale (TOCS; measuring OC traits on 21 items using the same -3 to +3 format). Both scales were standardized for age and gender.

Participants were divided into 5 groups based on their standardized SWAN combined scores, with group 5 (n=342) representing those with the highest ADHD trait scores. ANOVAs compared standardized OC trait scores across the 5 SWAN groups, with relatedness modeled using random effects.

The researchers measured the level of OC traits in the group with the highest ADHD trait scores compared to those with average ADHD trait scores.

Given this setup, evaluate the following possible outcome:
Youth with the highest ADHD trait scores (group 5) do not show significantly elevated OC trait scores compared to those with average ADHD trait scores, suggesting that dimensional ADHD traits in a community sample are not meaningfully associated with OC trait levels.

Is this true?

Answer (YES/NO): YES